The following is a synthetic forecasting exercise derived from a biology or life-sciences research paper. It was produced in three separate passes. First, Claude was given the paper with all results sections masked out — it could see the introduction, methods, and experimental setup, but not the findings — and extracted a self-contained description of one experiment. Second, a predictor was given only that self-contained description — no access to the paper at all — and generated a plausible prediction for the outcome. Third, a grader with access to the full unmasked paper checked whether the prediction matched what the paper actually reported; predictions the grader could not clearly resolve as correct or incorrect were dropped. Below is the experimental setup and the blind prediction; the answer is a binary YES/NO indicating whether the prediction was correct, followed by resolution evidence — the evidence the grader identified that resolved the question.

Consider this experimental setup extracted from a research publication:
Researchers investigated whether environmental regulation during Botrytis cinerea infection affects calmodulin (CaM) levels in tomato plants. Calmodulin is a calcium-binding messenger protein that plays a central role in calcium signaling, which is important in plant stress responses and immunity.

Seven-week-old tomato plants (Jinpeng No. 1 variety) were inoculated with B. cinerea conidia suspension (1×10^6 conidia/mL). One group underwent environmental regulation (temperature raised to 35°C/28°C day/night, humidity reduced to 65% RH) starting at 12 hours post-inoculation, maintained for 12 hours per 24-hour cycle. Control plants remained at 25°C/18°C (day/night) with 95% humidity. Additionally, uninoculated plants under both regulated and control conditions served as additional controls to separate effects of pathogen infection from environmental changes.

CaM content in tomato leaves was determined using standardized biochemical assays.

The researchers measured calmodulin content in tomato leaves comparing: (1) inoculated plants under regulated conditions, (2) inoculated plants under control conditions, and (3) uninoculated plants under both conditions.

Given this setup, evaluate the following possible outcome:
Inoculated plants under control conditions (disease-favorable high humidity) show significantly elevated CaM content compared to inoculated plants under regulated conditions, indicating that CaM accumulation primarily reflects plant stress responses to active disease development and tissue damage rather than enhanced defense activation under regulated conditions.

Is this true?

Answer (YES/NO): NO